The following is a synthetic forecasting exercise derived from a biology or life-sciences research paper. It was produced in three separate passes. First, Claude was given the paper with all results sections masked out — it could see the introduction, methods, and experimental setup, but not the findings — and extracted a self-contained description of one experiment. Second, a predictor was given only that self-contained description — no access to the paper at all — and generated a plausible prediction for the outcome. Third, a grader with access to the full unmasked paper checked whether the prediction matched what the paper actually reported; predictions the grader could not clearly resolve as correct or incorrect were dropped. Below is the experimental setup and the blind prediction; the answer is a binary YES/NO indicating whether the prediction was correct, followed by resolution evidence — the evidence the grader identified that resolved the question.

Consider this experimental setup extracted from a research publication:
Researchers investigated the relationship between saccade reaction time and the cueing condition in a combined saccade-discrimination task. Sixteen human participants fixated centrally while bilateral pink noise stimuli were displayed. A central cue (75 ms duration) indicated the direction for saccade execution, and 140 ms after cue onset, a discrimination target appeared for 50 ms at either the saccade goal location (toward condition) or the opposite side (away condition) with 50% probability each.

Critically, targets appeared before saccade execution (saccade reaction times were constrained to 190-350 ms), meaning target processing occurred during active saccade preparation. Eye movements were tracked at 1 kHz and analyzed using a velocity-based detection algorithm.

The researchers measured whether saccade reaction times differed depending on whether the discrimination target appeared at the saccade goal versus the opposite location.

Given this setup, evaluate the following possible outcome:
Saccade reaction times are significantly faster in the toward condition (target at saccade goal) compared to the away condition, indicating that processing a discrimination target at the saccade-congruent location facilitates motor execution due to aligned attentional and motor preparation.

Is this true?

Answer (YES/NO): NO